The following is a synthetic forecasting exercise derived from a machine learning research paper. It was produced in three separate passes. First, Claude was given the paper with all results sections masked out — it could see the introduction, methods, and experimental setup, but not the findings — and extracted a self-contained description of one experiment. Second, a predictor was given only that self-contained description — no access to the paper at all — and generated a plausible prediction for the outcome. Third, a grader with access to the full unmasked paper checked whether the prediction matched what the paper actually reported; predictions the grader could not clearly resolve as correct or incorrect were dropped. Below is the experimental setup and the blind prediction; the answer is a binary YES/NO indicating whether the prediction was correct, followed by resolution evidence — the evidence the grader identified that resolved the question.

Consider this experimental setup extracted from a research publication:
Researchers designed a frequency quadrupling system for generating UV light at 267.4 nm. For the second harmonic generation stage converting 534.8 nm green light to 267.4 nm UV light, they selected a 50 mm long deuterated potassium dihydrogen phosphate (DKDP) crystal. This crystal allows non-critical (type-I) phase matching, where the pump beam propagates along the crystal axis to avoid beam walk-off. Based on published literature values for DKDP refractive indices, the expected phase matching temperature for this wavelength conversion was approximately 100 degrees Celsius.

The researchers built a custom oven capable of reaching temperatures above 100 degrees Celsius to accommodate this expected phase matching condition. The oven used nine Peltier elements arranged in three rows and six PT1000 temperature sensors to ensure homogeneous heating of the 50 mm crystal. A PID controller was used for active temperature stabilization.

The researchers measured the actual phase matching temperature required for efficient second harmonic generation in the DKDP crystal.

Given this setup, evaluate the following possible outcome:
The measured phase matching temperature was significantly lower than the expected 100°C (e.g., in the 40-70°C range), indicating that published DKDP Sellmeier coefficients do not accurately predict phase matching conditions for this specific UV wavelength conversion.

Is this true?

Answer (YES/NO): NO